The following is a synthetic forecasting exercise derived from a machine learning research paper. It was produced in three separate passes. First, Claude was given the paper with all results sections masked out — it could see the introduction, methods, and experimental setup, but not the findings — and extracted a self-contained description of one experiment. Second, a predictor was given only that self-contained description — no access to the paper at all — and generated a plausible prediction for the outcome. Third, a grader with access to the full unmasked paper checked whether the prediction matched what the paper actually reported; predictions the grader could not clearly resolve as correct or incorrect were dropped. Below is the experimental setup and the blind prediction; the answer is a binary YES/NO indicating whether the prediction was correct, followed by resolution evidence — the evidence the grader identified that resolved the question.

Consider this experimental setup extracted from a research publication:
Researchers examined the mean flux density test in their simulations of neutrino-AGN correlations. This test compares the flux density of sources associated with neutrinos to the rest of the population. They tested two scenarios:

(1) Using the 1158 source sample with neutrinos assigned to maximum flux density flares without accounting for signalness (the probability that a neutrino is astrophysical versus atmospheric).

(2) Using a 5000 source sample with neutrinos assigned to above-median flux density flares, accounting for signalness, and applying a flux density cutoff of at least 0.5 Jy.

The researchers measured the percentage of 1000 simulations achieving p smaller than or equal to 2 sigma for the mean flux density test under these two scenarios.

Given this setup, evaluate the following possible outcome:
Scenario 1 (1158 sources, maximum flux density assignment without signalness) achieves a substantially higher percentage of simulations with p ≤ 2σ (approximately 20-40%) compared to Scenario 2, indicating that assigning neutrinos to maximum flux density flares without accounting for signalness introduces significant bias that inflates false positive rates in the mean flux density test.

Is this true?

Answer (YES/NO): NO